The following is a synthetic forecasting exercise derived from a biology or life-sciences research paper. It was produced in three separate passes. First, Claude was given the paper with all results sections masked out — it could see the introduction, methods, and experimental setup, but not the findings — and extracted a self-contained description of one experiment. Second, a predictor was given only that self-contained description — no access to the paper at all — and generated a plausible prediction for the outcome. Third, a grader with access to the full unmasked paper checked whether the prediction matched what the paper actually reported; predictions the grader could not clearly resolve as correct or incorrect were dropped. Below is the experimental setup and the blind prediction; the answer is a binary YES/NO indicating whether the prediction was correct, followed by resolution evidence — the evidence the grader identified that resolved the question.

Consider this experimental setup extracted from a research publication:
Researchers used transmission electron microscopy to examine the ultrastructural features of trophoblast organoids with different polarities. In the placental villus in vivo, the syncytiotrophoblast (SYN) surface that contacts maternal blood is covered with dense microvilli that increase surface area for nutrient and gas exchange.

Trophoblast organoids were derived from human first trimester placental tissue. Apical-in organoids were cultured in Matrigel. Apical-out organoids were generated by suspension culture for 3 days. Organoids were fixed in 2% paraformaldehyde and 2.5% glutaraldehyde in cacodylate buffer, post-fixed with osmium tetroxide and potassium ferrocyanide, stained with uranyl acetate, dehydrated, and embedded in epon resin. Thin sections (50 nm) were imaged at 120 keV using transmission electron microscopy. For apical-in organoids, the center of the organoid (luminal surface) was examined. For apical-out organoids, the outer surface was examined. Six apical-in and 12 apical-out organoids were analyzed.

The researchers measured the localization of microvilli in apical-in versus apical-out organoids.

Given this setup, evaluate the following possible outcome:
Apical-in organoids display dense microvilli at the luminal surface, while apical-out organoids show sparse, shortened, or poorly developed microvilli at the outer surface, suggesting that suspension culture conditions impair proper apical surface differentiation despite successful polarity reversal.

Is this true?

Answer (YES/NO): NO